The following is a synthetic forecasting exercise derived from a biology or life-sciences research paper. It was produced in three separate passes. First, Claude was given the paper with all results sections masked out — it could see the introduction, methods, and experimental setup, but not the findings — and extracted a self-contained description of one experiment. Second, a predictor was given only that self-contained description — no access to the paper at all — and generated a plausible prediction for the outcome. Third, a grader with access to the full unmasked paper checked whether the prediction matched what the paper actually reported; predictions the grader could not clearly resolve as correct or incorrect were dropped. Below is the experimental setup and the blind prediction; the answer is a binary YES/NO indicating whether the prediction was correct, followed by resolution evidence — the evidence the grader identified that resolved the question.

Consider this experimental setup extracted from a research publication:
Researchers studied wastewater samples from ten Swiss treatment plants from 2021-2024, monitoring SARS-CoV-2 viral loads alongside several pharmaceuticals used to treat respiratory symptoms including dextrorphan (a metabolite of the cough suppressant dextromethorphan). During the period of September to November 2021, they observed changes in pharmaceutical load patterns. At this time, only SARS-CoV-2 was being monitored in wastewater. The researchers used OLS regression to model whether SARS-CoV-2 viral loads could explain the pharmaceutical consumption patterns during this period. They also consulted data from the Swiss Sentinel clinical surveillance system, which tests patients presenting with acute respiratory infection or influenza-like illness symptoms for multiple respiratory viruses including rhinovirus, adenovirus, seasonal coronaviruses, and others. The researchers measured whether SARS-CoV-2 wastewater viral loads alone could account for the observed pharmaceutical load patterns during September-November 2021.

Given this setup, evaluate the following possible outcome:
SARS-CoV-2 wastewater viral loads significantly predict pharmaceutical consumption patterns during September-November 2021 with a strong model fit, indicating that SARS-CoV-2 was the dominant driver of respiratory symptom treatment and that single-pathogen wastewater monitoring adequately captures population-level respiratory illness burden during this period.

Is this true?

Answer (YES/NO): NO